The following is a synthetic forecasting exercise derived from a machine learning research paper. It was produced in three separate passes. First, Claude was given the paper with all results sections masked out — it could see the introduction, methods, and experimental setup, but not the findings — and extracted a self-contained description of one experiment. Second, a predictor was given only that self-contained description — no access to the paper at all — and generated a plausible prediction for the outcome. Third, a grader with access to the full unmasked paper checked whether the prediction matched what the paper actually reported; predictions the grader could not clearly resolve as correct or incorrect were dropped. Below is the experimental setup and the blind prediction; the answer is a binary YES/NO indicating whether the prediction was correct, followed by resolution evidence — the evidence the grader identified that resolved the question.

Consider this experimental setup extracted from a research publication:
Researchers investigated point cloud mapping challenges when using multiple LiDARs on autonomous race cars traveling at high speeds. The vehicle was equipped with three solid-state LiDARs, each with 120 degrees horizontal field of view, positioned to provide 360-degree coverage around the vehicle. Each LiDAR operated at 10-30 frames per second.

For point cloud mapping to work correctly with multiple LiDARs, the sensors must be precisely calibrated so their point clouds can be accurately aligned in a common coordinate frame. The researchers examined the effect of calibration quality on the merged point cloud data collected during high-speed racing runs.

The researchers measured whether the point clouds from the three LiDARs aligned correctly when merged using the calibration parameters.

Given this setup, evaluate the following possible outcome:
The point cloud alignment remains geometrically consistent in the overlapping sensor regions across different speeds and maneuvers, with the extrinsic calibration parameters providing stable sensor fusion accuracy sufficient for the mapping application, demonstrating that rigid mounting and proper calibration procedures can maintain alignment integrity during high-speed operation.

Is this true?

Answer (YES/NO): NO